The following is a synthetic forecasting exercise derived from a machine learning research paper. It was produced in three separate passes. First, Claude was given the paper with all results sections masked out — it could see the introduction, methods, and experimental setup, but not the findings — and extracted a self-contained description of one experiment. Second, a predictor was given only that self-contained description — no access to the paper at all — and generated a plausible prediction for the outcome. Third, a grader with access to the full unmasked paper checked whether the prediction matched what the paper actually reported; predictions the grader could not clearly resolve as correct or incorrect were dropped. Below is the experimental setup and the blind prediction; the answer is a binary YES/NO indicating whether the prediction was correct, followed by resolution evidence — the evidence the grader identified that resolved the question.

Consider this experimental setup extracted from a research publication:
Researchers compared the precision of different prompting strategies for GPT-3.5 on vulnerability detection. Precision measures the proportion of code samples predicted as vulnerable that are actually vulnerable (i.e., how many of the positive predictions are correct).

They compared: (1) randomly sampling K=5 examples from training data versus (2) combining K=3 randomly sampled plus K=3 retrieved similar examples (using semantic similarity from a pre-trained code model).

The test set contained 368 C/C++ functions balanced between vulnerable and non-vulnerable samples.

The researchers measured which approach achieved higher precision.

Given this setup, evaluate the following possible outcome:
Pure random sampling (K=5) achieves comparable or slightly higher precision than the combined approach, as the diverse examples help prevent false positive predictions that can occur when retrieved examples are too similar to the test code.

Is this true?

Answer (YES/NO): YES